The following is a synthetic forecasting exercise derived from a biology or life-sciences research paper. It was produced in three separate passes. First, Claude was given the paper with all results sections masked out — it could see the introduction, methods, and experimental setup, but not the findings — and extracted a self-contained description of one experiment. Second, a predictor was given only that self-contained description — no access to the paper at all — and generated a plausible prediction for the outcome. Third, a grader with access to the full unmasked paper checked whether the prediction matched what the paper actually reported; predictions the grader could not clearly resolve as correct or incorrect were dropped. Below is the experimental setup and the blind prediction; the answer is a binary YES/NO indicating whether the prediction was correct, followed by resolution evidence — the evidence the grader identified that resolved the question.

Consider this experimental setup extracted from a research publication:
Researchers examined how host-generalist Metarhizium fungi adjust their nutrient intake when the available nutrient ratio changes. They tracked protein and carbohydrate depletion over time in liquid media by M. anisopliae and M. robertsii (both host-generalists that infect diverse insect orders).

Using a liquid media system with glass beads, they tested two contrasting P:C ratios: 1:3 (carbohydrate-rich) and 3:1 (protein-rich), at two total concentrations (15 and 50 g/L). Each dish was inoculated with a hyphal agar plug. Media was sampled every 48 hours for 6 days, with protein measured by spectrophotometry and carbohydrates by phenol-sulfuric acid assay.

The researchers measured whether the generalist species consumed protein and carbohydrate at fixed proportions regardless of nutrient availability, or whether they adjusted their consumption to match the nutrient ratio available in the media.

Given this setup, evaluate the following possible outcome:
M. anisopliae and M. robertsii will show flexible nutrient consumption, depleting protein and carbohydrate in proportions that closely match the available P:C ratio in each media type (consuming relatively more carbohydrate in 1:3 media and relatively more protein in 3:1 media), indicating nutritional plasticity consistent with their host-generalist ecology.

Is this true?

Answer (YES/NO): YES